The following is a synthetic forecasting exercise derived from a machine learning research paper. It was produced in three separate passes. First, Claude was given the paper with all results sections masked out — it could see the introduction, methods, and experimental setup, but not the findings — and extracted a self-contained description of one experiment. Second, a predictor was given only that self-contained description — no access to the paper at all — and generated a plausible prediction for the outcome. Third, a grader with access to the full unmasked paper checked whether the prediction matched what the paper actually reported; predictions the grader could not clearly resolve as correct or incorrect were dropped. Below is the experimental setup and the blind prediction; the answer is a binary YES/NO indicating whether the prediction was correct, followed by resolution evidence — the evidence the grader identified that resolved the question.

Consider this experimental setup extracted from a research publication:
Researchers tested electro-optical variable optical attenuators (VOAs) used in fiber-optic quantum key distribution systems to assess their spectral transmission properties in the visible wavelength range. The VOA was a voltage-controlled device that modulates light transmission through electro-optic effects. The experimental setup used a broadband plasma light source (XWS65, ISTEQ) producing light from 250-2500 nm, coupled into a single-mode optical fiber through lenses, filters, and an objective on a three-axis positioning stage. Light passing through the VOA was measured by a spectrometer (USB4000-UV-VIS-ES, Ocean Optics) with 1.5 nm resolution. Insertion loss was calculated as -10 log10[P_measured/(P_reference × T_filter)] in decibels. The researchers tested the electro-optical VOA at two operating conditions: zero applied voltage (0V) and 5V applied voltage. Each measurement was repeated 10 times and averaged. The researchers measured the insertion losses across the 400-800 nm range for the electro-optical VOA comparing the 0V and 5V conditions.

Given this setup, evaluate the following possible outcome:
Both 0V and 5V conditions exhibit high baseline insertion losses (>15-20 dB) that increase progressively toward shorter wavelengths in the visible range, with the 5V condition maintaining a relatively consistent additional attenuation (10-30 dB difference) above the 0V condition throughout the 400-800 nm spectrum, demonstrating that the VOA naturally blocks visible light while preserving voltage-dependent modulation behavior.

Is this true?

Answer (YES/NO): NO